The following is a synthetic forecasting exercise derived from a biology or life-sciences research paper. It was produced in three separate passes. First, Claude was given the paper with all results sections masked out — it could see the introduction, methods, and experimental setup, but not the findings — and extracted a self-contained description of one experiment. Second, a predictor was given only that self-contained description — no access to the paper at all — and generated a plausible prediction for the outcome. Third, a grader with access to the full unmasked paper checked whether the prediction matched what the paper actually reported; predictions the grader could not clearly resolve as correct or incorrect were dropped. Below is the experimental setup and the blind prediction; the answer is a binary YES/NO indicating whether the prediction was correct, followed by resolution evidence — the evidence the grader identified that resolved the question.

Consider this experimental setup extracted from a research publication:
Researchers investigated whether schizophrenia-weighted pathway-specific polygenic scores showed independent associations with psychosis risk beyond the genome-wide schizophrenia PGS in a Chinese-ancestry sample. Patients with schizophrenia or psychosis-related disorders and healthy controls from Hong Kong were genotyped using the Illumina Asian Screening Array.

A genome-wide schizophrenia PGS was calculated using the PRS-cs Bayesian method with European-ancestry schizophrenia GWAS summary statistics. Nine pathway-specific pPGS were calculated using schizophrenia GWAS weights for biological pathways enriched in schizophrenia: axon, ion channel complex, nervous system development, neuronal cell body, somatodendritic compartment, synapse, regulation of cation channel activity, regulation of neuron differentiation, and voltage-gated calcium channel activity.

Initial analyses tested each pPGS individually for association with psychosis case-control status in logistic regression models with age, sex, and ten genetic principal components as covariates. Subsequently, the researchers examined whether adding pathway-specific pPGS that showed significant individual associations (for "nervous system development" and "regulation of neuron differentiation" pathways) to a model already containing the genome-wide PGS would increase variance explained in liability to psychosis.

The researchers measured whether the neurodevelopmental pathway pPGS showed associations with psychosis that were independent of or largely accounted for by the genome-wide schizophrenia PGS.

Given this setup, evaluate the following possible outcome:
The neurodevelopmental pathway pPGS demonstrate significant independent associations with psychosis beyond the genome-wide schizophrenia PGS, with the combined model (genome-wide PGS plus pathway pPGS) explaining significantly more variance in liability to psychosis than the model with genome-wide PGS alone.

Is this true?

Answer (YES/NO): YES